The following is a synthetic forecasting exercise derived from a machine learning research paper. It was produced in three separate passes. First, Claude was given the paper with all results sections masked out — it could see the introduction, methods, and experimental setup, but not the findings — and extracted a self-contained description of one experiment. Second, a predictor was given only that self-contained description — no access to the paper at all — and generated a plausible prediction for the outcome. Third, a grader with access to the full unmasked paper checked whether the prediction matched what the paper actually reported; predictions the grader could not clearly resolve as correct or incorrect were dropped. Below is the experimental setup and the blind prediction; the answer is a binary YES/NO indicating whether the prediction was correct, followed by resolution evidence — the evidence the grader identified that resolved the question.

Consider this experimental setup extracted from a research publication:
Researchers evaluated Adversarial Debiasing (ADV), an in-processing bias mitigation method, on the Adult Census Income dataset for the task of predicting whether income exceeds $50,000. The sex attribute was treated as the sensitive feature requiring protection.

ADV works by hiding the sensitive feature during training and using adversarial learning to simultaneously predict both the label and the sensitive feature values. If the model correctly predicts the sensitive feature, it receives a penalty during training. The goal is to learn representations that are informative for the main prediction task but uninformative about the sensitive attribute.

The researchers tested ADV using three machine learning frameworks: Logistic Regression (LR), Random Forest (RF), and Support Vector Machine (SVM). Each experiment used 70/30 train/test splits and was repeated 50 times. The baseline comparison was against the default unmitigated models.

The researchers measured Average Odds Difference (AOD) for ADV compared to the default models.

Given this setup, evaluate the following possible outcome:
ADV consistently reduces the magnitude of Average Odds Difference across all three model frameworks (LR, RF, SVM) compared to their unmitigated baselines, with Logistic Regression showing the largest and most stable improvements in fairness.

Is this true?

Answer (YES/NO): NO